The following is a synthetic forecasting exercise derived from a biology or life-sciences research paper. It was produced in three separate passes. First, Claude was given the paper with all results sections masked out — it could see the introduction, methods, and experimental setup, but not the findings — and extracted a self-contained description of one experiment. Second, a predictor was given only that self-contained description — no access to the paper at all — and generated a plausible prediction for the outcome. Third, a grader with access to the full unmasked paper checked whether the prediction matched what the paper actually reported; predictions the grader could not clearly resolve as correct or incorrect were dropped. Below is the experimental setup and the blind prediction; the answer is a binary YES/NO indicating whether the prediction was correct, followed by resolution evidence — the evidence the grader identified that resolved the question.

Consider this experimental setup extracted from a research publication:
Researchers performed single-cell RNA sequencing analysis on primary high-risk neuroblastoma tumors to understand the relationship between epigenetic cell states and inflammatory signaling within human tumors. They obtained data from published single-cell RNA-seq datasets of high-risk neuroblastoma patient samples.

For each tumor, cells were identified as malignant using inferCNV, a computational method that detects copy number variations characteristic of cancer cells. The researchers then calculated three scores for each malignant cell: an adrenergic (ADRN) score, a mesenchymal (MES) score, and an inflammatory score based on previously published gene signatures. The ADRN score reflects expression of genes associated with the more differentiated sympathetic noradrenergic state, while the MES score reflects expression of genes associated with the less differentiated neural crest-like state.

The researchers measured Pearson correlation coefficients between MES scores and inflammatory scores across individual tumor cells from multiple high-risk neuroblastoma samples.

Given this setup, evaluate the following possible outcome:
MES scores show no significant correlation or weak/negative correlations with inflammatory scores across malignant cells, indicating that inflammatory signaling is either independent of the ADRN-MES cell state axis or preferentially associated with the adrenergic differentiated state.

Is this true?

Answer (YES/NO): NO